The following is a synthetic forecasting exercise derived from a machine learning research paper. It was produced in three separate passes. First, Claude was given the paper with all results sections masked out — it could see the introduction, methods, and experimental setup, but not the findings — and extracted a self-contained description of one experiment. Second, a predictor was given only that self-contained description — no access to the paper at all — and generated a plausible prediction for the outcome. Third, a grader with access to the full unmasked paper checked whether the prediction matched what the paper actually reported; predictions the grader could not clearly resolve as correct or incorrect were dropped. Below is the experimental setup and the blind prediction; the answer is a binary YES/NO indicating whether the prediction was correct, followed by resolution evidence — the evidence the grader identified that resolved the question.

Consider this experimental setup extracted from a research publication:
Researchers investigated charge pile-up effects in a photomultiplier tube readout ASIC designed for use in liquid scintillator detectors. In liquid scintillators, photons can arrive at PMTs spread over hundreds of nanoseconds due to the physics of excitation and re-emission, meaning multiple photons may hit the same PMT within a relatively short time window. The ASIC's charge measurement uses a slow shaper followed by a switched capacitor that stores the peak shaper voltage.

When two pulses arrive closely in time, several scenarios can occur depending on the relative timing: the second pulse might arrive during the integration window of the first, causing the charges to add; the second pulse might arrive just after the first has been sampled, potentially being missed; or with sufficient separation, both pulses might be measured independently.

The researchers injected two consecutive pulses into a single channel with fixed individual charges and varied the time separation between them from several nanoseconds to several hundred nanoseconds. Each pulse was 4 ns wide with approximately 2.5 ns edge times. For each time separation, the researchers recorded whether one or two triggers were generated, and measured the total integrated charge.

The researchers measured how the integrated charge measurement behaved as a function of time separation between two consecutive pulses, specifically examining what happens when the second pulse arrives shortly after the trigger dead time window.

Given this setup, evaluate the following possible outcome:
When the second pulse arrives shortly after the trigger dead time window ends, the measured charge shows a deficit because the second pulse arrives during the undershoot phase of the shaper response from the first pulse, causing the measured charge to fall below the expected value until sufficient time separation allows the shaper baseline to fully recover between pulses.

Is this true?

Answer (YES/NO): YES